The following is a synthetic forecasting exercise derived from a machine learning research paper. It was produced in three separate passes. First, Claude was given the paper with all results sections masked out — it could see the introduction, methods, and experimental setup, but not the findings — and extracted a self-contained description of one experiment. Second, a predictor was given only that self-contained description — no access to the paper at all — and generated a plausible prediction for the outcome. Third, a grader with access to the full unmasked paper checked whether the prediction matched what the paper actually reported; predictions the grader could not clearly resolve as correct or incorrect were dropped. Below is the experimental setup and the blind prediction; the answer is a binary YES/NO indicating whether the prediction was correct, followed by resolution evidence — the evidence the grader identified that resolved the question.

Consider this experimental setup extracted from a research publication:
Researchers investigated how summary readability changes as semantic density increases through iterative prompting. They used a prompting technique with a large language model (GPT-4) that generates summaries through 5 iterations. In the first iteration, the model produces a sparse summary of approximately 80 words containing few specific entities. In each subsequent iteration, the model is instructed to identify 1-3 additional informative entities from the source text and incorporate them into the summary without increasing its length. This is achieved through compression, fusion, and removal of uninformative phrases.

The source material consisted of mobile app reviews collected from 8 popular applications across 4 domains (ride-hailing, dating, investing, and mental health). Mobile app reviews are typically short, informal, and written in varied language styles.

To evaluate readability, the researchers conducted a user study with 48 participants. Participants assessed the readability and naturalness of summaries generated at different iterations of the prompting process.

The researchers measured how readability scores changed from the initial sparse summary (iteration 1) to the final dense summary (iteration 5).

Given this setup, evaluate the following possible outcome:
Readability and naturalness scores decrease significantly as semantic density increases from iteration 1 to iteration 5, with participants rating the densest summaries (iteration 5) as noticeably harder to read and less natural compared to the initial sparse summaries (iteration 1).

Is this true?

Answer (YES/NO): NO